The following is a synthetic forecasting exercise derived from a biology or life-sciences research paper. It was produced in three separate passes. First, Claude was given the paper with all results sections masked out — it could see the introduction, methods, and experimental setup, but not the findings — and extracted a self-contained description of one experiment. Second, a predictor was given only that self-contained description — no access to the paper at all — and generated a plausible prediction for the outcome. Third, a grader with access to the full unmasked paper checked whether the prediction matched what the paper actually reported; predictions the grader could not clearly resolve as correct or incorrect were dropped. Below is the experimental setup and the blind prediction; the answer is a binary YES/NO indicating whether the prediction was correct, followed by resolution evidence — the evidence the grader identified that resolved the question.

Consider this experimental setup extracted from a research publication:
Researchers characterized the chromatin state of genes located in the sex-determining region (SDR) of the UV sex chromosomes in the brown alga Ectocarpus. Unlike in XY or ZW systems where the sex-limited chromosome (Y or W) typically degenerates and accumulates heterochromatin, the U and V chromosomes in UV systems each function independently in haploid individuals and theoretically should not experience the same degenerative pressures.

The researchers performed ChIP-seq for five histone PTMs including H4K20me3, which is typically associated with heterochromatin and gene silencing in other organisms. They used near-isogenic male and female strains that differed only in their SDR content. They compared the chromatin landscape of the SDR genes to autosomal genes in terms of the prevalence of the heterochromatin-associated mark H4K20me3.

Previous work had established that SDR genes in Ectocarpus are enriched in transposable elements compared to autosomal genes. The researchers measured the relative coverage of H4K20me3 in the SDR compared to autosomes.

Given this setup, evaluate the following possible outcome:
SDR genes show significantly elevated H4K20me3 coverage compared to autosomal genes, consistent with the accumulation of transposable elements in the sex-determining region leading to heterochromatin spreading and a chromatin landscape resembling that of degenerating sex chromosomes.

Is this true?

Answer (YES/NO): NO